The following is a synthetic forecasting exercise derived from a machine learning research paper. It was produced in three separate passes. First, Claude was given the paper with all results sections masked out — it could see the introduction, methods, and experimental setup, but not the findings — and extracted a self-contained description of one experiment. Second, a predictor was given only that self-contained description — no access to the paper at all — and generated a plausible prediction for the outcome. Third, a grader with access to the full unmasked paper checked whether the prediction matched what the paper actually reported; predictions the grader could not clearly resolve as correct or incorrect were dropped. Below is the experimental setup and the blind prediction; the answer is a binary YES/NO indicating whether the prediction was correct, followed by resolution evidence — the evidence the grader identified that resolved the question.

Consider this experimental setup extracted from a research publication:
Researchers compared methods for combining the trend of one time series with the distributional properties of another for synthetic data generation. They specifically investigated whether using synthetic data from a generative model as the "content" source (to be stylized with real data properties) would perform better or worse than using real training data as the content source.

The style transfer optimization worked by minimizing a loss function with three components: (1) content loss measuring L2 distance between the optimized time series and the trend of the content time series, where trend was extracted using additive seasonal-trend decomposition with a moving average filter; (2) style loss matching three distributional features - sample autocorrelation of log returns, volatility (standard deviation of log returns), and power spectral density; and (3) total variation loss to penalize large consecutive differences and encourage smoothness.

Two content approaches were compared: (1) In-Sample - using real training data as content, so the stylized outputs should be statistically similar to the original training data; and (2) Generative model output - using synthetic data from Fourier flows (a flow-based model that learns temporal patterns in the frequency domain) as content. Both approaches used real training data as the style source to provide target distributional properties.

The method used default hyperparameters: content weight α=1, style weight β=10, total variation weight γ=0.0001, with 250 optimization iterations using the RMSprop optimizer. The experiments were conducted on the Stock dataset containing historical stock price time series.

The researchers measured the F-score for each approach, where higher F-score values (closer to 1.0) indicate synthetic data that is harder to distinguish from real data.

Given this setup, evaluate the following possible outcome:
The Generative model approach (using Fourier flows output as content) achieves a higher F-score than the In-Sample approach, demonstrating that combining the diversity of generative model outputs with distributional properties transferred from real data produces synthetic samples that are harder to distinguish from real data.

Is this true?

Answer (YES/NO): NO